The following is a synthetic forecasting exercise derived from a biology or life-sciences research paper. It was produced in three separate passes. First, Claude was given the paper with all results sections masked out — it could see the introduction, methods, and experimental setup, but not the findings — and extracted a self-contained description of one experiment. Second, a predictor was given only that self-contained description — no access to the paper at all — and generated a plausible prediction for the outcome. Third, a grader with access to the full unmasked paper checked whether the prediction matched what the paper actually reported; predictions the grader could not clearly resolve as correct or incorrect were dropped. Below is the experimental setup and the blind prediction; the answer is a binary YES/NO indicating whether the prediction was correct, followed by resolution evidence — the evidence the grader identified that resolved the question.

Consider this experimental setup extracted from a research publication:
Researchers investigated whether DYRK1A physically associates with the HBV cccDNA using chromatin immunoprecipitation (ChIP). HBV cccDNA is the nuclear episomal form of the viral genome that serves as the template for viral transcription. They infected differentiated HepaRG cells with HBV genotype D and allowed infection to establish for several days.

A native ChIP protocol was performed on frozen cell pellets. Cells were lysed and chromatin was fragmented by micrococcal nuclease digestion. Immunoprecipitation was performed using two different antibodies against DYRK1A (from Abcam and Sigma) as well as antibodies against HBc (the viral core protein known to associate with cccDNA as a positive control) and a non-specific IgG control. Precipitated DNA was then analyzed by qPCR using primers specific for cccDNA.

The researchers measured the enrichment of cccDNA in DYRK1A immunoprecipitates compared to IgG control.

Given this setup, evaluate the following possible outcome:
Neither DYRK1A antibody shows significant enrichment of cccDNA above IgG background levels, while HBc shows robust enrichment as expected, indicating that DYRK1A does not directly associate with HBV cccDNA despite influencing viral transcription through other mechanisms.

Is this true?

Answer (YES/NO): NO